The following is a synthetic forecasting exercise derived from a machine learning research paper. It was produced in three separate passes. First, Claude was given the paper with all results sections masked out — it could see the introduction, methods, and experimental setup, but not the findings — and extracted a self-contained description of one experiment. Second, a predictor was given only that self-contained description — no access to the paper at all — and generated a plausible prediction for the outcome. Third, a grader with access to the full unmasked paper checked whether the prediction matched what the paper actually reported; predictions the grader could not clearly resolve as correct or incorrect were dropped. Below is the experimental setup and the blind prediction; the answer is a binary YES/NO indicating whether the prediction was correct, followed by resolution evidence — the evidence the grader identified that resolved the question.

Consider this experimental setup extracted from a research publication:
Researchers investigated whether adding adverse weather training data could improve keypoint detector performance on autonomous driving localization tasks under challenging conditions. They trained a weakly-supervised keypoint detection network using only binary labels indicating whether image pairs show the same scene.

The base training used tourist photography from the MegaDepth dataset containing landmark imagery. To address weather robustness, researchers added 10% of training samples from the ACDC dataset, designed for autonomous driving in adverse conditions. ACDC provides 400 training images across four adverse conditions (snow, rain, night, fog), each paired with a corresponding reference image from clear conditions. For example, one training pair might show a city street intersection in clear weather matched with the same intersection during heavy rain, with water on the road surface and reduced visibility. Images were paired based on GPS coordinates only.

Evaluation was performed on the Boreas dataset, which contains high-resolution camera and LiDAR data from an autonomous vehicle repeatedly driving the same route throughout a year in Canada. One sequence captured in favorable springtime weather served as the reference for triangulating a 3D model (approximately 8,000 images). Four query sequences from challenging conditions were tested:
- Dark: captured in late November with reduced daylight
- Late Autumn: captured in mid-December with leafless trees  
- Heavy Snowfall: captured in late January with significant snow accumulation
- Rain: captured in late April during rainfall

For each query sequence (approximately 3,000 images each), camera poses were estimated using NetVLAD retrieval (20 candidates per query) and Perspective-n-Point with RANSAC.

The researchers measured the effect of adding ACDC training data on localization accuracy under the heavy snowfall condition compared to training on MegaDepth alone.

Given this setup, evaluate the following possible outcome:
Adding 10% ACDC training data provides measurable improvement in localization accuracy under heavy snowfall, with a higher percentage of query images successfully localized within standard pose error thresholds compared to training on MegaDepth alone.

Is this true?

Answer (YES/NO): YES